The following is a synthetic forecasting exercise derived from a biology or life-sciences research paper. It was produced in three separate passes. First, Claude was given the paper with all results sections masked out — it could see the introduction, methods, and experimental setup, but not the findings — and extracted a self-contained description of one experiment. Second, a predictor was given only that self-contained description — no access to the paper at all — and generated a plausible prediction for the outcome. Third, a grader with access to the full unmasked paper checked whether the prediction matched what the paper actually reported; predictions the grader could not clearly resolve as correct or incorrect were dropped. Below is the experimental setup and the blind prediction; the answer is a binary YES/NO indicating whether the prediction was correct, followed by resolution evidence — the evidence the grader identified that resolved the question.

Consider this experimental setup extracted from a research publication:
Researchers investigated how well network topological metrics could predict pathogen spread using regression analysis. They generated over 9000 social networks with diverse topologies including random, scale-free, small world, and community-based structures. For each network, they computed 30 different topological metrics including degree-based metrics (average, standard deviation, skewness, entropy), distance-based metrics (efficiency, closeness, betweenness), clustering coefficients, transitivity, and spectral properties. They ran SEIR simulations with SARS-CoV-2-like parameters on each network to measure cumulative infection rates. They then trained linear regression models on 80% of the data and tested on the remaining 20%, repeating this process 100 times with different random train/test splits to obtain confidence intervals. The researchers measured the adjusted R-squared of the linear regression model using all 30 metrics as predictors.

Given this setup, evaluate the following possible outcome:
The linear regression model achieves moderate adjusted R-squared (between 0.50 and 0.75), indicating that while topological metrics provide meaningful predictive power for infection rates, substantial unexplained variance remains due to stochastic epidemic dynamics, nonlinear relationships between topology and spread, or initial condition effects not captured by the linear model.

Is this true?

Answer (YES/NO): NO